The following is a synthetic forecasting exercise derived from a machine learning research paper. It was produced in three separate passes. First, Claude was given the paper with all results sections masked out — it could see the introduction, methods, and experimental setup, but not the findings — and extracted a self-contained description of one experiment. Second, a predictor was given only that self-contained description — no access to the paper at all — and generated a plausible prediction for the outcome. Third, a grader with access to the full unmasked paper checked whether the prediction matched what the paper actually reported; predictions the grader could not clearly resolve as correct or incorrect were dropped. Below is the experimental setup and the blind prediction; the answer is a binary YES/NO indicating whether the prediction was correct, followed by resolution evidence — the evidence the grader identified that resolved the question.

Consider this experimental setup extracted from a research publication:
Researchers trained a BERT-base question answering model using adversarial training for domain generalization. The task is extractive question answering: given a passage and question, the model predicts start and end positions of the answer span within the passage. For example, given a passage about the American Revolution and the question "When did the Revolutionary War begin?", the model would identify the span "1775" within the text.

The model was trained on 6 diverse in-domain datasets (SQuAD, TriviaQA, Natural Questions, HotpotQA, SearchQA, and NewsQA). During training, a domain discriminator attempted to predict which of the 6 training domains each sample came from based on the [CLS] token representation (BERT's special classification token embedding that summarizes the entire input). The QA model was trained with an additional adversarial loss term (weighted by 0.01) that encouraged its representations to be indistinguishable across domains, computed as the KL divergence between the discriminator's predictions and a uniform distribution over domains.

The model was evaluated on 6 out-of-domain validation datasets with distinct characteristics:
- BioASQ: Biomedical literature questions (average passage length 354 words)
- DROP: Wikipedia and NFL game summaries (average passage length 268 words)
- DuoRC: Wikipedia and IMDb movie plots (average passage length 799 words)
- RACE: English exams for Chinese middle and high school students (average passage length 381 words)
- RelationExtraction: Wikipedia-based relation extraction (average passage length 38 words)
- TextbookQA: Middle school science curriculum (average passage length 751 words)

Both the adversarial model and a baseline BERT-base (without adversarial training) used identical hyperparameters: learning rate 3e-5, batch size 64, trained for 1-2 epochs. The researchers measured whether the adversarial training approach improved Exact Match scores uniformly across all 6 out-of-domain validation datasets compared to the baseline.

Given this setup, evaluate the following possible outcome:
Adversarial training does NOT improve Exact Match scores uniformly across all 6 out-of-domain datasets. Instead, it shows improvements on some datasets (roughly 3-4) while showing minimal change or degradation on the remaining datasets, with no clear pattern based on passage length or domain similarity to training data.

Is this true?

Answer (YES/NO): YES